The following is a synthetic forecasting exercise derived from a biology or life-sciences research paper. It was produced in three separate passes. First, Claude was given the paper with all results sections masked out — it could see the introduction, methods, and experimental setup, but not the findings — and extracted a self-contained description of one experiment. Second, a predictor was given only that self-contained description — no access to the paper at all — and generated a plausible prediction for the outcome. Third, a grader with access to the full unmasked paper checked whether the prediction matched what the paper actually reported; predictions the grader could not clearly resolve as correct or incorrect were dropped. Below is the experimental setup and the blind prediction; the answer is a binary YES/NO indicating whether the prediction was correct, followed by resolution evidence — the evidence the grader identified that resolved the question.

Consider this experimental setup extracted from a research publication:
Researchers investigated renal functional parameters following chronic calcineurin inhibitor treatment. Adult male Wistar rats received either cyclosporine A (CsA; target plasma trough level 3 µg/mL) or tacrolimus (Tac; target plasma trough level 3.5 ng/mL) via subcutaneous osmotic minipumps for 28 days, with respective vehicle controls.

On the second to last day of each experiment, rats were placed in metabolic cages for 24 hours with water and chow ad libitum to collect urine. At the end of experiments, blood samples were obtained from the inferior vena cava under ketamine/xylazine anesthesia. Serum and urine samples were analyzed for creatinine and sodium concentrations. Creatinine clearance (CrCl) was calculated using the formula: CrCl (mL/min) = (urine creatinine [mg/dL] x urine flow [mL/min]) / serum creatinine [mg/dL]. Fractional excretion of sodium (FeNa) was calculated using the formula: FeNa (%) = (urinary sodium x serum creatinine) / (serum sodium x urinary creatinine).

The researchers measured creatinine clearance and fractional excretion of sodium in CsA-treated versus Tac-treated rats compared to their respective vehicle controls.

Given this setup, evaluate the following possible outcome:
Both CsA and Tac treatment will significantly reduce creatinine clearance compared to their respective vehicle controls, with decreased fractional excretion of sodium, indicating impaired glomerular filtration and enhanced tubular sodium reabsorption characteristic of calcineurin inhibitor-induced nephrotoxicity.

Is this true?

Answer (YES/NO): YES